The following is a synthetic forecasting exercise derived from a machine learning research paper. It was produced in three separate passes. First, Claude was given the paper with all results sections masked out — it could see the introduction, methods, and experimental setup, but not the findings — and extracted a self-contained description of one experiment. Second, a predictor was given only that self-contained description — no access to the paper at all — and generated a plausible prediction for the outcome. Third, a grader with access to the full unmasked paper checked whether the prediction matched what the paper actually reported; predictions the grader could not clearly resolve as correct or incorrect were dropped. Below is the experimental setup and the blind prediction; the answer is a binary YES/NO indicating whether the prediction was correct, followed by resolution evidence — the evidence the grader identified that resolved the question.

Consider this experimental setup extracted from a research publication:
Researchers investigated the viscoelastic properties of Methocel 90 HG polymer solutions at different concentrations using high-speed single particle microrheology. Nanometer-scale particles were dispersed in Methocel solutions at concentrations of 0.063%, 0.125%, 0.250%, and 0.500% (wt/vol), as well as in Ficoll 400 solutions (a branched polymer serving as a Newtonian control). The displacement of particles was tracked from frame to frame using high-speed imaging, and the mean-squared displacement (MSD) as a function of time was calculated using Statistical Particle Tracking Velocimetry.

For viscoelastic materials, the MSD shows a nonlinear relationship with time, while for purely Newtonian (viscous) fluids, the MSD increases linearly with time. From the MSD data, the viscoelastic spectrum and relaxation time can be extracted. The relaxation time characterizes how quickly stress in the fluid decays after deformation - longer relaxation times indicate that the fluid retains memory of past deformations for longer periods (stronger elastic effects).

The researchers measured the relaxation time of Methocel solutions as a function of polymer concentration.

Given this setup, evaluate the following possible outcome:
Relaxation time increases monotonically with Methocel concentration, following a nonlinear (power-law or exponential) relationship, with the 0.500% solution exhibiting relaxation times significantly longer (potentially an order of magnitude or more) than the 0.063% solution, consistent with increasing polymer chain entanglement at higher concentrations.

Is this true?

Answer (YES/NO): YES